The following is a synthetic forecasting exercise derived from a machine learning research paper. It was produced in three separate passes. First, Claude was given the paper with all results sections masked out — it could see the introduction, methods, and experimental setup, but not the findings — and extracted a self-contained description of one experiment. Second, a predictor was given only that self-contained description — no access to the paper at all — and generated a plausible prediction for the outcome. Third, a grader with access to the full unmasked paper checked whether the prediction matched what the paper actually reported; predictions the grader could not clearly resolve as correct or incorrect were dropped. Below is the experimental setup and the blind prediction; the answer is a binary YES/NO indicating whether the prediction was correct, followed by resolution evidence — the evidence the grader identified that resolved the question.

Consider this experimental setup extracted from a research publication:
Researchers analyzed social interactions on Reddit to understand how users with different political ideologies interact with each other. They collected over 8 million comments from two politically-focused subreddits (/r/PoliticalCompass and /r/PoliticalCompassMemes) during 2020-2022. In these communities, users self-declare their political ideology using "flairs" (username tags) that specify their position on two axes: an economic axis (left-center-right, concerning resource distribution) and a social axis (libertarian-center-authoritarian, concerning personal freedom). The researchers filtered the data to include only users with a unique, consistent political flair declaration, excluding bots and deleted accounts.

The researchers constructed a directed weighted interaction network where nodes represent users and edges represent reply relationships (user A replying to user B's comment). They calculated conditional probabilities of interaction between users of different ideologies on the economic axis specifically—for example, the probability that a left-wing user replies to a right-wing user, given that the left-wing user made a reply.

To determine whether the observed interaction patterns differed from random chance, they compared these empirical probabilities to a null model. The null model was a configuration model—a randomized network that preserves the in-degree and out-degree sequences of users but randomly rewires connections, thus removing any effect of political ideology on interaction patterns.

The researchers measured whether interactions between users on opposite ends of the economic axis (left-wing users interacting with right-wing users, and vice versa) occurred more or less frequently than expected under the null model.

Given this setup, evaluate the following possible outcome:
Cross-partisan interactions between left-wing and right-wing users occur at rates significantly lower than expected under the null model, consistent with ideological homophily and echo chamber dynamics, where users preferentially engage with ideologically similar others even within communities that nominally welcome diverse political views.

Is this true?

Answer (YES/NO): NO